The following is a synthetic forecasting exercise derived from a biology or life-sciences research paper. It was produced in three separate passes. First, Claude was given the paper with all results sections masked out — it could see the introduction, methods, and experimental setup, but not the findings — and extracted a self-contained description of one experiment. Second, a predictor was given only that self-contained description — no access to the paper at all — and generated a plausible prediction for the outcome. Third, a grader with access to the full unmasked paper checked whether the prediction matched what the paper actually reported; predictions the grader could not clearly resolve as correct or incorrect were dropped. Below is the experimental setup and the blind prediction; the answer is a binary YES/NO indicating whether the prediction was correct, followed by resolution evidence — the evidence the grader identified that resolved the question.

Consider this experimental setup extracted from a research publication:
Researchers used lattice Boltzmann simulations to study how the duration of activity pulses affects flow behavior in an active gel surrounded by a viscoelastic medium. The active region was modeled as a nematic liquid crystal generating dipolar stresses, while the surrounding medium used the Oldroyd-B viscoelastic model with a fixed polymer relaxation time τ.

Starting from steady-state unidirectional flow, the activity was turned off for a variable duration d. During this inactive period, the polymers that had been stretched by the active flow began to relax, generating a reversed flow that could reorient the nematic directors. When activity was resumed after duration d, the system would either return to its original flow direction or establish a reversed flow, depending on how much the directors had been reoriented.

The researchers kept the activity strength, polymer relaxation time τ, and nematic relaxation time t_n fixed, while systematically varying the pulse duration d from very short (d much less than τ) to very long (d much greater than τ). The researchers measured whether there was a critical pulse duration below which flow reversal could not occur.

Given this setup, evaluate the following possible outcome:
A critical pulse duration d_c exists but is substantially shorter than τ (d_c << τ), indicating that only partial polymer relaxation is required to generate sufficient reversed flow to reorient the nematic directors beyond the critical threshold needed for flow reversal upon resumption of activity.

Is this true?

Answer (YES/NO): NO